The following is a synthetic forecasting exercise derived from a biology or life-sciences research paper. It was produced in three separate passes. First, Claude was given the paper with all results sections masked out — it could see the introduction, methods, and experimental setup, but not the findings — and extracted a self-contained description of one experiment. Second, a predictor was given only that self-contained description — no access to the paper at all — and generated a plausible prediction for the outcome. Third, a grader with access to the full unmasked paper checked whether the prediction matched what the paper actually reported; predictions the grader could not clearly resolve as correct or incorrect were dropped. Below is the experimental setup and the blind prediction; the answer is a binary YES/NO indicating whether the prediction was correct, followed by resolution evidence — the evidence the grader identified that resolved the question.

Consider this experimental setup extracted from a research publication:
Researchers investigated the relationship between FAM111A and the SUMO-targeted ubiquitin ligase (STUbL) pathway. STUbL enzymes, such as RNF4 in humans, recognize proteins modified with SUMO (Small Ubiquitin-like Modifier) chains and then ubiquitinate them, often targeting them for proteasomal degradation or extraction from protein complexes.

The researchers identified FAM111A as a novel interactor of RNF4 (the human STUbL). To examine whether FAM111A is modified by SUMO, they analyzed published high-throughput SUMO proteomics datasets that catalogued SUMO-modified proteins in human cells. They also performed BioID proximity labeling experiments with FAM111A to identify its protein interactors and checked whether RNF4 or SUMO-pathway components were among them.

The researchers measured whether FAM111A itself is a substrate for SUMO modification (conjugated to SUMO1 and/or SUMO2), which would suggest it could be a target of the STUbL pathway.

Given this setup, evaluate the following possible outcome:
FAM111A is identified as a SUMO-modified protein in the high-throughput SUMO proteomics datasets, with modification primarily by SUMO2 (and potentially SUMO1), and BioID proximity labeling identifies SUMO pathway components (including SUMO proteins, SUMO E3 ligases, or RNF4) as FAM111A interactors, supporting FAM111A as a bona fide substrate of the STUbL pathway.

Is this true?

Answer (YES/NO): YES